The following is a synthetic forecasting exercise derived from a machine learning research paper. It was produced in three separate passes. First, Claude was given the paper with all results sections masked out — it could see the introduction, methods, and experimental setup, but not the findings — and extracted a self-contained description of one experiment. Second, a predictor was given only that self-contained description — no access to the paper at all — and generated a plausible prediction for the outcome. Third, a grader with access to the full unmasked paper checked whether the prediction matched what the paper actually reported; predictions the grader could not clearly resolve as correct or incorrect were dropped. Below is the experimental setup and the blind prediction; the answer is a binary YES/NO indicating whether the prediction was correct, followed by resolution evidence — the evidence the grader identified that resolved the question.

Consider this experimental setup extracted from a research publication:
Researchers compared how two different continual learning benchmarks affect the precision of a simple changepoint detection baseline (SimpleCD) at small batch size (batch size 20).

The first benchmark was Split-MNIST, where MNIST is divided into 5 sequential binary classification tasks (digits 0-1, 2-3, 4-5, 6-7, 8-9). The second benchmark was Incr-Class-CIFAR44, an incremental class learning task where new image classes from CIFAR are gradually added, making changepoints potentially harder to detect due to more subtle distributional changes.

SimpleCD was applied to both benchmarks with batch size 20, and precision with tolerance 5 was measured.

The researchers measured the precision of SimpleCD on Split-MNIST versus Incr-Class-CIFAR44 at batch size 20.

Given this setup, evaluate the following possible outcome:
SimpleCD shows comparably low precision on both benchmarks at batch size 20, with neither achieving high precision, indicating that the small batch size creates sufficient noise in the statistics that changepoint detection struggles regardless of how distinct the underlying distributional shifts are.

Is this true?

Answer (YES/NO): NO